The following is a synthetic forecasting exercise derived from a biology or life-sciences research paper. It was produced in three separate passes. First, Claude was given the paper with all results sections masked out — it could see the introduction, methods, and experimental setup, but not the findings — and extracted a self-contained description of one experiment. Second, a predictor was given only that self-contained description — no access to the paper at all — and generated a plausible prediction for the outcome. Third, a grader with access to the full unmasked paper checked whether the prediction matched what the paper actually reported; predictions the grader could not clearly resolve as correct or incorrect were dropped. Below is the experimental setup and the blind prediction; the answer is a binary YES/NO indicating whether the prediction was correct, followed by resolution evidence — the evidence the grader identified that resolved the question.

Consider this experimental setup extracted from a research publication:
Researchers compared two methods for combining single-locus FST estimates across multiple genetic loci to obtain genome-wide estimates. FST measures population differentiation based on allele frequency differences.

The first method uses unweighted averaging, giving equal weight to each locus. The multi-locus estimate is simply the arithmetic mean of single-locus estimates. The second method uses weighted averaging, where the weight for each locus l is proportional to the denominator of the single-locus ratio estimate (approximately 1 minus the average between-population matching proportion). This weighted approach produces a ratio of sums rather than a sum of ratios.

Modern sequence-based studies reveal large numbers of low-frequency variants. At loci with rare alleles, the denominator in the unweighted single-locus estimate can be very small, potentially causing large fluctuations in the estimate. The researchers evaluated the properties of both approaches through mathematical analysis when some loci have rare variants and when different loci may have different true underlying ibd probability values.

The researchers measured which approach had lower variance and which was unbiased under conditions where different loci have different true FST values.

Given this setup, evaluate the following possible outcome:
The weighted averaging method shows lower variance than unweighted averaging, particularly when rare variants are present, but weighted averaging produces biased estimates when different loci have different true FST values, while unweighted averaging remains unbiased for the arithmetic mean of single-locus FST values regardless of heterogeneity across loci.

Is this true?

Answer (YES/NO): YES